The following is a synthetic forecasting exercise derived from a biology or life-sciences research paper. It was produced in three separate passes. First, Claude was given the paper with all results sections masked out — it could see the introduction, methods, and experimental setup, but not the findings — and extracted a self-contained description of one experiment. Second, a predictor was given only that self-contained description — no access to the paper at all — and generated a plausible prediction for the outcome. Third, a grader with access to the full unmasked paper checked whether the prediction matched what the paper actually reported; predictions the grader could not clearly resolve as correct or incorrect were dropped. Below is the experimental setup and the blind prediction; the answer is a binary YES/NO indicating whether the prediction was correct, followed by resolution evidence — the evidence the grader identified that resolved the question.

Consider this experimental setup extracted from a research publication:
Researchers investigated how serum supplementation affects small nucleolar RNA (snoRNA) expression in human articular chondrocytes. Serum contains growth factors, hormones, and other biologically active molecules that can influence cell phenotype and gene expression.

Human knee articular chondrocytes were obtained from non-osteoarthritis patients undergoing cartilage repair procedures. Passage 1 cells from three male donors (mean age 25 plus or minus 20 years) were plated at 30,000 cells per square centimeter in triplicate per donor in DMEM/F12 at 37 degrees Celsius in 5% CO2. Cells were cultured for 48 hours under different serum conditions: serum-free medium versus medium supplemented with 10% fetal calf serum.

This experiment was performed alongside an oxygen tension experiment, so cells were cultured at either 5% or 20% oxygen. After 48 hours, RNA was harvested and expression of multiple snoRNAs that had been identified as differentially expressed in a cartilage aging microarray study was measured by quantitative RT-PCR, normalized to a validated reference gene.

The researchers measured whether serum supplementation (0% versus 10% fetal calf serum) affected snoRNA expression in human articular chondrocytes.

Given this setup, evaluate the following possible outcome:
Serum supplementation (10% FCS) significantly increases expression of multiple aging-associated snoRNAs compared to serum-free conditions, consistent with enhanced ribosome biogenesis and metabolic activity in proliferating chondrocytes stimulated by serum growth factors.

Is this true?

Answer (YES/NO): NO